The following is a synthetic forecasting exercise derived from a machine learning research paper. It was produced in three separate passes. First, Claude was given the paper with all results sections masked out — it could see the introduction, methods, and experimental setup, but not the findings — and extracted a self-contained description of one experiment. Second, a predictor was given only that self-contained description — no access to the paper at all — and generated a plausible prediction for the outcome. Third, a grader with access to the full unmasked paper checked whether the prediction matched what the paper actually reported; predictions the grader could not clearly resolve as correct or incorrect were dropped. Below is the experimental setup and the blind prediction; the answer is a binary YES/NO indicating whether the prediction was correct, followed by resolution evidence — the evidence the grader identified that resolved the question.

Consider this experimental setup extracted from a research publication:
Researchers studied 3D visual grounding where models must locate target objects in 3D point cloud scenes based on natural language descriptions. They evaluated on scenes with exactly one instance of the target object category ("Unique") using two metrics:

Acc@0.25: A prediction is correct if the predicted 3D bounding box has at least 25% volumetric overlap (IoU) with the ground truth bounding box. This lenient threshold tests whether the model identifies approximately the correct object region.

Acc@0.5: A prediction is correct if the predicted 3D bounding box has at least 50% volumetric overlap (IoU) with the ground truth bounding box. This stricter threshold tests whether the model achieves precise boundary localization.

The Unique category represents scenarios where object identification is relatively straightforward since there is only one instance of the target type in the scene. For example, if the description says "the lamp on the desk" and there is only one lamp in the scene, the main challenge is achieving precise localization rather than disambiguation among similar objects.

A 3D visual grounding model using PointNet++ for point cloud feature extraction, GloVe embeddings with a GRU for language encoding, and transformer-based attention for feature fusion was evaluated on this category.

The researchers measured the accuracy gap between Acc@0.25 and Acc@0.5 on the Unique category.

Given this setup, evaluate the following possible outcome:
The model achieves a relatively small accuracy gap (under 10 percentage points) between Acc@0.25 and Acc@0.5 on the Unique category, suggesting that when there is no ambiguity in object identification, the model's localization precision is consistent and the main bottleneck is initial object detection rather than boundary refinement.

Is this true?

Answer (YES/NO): NO